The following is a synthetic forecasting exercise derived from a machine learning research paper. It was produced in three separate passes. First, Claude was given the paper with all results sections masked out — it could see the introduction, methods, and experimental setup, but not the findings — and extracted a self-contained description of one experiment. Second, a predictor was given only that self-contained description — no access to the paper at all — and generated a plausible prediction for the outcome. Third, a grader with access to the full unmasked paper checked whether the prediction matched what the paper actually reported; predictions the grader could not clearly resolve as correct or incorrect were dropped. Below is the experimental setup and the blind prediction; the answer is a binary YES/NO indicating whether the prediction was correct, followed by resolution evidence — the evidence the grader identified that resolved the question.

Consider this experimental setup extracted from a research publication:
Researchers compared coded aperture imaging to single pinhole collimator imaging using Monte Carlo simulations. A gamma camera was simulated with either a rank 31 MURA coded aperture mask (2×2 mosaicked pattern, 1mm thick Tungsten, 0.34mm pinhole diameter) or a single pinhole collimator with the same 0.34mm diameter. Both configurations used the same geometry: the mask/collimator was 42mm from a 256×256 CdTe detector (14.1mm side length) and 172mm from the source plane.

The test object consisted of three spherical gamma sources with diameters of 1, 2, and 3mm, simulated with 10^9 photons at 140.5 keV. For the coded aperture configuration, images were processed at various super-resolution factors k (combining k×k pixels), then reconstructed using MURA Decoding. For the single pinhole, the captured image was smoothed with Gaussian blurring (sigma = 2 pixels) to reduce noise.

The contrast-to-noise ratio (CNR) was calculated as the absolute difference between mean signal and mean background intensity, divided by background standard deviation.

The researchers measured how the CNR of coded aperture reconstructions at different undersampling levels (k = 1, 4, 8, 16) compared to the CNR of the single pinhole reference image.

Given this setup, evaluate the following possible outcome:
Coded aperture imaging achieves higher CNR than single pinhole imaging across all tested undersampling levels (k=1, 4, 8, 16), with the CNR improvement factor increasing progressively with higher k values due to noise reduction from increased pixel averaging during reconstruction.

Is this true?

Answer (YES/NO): NO